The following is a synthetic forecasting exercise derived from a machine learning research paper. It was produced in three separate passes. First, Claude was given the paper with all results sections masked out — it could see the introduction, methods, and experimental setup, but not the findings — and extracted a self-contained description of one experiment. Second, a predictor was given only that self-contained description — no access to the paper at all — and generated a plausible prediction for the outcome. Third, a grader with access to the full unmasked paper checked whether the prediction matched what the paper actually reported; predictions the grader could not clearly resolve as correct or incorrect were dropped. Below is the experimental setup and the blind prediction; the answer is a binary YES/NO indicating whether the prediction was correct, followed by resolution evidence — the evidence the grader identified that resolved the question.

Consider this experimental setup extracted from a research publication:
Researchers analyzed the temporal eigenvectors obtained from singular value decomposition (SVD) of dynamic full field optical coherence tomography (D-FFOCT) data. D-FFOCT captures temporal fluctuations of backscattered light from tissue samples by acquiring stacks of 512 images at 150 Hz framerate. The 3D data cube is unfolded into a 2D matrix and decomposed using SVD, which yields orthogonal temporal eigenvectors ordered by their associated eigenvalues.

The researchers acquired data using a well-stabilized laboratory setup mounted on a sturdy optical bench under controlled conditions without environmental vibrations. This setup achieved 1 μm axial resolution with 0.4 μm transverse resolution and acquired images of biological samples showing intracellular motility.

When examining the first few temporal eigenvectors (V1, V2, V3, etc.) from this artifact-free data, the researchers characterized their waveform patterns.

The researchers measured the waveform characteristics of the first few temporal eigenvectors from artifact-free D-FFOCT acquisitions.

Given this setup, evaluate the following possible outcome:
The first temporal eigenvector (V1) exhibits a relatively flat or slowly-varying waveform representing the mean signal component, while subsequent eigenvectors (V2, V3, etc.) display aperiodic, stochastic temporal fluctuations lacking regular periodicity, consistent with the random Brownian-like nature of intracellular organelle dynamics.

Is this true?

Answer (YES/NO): NO